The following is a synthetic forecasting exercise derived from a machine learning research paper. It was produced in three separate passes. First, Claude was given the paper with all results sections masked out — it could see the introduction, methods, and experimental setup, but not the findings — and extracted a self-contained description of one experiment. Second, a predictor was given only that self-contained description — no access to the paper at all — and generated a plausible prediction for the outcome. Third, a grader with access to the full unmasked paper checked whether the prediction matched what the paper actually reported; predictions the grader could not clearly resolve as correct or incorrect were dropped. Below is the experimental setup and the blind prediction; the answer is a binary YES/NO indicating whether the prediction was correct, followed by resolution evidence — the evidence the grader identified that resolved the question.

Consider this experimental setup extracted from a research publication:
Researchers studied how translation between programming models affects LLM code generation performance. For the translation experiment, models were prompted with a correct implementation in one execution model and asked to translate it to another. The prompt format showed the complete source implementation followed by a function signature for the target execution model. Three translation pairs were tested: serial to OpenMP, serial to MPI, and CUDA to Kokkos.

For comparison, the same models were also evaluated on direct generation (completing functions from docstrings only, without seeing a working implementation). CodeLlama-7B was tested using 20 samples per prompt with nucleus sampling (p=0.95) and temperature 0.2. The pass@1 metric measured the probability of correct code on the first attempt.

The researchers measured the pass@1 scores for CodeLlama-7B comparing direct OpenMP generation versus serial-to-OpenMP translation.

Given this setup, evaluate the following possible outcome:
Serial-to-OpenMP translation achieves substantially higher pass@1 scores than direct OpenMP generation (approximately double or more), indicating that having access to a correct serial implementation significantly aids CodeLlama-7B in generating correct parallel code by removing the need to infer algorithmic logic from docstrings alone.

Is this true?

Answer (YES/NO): YES